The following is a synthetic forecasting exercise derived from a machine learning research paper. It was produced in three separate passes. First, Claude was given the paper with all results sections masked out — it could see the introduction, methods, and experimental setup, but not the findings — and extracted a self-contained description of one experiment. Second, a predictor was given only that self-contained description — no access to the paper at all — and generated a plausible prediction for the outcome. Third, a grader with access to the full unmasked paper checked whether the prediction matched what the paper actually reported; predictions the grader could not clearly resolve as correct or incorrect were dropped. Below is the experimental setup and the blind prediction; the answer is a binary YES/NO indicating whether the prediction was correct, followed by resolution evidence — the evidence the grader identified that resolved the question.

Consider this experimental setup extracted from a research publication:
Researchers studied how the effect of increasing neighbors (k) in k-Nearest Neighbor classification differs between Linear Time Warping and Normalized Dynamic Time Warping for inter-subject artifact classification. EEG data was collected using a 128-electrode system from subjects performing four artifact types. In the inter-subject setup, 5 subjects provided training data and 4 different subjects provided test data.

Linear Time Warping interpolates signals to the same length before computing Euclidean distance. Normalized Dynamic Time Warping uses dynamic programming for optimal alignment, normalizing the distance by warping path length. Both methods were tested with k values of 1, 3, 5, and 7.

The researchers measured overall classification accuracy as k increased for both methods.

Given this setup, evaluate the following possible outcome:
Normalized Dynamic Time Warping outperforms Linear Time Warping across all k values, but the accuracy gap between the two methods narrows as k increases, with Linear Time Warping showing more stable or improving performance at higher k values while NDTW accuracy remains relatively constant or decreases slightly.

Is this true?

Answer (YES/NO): NO